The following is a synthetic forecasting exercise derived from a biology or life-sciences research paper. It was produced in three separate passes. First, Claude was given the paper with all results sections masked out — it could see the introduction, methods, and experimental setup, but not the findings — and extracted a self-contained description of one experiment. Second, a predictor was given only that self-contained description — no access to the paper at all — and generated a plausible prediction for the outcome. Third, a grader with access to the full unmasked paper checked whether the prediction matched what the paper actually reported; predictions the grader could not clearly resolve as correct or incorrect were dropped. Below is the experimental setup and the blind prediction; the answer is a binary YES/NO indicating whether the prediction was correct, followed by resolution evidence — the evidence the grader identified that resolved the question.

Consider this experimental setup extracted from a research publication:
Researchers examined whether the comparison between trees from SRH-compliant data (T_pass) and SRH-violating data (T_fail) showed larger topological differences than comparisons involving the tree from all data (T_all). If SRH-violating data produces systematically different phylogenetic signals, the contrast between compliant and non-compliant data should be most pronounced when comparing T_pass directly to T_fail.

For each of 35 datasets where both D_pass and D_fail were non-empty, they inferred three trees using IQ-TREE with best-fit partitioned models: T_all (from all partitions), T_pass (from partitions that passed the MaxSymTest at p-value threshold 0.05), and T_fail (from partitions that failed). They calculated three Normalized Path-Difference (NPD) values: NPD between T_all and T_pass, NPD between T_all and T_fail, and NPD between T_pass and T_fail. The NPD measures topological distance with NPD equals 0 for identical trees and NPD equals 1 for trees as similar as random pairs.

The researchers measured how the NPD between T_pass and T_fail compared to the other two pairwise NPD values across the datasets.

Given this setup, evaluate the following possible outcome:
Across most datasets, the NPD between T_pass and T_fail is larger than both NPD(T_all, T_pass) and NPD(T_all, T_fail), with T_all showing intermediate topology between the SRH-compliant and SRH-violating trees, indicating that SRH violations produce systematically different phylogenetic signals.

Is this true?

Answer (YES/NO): NO